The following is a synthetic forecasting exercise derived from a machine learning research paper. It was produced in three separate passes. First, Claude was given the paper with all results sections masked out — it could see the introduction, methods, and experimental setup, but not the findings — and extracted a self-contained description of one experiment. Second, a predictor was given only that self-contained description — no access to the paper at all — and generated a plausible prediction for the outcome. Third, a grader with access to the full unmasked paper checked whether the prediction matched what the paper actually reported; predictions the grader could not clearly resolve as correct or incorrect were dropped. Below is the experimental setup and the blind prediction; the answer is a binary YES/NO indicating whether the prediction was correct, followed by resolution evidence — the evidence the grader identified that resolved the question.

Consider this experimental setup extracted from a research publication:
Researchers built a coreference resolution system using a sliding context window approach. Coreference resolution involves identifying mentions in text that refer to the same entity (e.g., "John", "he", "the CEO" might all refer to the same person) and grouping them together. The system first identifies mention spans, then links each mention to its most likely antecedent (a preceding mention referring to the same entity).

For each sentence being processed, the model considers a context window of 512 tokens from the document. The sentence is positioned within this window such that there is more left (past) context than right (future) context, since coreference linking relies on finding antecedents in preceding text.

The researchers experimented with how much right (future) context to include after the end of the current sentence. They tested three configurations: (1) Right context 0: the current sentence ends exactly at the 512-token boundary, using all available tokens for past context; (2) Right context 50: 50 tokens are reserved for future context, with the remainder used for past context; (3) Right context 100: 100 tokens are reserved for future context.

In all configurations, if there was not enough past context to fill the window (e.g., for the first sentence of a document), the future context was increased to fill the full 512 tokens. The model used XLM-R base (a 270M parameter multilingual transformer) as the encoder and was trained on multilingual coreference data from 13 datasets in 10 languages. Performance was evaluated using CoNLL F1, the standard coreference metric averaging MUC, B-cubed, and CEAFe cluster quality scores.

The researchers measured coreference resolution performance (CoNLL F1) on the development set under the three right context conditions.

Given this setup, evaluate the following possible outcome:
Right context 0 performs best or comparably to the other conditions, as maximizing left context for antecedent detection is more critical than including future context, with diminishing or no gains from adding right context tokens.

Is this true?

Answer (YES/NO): NO